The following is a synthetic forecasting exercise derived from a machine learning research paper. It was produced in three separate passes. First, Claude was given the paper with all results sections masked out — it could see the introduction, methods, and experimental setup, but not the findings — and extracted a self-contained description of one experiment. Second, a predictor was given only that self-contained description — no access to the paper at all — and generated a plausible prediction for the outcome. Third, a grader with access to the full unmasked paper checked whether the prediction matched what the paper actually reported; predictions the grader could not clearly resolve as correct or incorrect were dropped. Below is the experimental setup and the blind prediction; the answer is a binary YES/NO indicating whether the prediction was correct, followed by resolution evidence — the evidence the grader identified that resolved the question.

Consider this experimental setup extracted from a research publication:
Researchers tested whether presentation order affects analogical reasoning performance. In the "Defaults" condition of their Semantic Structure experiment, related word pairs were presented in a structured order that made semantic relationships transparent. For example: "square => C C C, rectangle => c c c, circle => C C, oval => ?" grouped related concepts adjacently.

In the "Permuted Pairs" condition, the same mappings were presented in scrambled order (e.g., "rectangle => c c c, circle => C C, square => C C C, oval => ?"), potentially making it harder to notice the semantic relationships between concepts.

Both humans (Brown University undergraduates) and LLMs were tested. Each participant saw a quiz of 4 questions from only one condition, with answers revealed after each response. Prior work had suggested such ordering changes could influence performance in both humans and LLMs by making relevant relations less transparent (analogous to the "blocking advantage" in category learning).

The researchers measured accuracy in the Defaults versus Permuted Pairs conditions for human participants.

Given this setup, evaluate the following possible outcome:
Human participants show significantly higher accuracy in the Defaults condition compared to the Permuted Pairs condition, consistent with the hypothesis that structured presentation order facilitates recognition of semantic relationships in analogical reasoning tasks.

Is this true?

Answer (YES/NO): NO